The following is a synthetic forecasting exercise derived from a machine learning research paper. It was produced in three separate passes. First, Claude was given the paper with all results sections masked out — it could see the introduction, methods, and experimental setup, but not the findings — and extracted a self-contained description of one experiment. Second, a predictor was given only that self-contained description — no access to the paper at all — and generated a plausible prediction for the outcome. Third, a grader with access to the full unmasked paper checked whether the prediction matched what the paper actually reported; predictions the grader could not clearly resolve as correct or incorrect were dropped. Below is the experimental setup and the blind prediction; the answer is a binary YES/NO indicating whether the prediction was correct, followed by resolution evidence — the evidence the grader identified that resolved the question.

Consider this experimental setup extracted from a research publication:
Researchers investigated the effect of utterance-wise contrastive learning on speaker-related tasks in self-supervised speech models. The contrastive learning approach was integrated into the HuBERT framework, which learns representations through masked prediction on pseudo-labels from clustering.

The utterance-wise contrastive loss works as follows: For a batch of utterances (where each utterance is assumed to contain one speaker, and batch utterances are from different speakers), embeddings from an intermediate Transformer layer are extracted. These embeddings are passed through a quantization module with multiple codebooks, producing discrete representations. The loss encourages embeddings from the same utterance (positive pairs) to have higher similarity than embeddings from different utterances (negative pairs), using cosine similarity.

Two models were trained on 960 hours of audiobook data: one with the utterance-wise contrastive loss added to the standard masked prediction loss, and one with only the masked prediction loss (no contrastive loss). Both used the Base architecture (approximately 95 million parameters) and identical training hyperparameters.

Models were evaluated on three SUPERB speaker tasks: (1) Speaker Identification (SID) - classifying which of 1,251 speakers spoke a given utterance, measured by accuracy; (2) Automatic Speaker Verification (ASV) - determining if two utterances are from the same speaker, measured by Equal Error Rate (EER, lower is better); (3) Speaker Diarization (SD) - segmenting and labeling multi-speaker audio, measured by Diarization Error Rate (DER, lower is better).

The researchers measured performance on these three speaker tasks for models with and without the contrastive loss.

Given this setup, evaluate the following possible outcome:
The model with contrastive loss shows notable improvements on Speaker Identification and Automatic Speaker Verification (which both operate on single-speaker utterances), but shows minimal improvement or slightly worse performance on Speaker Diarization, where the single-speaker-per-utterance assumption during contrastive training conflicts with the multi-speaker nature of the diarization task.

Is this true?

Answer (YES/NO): NO